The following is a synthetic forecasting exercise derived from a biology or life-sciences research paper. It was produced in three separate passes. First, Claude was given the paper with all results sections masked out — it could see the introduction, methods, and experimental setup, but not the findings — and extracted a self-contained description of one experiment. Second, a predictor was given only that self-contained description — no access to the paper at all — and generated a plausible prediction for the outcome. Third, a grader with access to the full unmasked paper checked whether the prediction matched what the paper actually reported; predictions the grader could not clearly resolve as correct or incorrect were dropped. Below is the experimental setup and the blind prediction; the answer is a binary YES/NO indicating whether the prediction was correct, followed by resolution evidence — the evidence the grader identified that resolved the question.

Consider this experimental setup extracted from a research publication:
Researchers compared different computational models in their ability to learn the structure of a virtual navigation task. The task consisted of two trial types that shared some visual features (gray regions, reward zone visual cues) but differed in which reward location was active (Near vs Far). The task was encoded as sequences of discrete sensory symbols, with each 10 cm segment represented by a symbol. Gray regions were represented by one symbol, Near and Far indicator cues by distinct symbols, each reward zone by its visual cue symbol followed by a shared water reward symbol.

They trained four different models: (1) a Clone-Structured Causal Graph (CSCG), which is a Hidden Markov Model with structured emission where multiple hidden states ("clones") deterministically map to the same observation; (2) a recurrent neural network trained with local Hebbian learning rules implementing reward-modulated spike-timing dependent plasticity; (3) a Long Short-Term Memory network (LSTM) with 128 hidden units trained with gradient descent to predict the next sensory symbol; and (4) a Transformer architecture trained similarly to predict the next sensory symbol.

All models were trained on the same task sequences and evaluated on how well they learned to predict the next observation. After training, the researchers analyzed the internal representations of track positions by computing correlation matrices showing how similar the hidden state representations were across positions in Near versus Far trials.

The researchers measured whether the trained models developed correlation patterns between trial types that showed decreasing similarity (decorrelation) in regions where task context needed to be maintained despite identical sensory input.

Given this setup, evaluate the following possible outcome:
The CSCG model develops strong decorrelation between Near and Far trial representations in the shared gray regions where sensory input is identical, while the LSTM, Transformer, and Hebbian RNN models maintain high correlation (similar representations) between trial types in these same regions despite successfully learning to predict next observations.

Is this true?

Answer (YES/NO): NO